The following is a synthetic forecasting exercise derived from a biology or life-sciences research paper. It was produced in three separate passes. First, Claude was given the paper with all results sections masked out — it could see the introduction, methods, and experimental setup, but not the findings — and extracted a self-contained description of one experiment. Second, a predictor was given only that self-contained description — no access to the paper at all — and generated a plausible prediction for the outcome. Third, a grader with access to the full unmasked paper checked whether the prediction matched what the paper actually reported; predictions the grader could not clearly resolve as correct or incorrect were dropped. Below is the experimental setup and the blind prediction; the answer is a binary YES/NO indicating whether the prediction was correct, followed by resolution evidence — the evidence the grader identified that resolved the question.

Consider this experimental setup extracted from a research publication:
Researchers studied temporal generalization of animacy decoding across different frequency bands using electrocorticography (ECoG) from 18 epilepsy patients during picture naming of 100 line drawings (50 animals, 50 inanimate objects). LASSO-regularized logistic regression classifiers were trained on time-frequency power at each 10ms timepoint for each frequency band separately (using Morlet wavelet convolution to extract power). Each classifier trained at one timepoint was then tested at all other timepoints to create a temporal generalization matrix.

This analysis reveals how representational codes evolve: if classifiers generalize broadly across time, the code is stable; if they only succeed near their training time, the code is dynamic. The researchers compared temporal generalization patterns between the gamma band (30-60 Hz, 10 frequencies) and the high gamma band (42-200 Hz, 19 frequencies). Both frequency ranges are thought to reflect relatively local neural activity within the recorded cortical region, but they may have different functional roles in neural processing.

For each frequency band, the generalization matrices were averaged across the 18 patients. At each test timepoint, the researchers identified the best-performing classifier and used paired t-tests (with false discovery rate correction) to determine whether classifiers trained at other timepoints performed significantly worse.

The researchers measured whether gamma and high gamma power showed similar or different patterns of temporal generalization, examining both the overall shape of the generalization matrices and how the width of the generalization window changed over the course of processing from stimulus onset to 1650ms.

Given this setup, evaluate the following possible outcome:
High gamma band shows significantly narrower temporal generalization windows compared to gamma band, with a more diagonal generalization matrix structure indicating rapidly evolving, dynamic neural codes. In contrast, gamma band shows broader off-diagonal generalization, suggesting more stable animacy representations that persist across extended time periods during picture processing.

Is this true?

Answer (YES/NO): NO